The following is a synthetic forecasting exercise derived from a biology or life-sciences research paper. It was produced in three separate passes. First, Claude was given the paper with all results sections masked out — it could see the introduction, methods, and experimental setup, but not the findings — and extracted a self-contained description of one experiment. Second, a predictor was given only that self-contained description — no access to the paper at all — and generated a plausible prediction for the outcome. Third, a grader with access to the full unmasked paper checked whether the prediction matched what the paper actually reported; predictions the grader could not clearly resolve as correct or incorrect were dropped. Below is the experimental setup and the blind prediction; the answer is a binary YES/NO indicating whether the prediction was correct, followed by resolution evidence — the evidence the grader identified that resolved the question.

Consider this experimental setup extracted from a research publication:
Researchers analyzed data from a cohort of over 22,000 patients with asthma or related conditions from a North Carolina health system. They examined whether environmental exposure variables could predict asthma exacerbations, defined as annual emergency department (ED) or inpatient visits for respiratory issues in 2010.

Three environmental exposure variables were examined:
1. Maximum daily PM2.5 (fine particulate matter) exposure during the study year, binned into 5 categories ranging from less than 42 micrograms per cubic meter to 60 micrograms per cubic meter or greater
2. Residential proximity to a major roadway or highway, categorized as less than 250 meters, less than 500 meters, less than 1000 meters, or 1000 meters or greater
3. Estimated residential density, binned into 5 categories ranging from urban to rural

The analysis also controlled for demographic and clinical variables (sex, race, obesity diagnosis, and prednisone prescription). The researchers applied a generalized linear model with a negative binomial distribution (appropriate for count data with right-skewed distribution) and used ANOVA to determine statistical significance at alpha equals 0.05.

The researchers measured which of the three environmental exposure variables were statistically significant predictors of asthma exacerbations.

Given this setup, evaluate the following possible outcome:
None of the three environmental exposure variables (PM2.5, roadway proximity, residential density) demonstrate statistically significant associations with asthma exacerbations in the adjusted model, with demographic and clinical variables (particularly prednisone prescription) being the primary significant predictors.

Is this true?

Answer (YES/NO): NO